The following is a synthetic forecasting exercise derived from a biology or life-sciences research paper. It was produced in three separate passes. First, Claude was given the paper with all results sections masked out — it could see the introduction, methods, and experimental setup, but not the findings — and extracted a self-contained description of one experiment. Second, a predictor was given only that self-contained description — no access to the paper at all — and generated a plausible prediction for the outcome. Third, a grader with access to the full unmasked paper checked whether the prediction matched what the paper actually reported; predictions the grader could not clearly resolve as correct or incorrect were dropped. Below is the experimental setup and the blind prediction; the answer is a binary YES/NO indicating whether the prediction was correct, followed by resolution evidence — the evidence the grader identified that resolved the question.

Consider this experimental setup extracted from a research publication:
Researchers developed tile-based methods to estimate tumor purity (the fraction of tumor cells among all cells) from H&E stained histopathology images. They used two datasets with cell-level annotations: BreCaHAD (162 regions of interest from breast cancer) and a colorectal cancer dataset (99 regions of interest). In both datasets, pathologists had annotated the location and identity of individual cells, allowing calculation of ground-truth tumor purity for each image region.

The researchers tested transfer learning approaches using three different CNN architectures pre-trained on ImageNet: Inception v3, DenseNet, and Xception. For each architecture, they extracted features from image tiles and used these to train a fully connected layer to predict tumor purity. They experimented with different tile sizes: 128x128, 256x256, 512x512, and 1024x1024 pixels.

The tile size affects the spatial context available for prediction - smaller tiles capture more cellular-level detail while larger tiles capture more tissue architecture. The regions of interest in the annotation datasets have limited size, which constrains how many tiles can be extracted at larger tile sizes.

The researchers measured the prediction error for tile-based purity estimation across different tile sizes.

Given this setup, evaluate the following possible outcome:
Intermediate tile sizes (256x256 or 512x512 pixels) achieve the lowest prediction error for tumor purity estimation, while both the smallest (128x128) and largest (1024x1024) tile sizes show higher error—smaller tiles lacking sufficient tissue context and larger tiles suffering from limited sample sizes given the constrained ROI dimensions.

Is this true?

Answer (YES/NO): NO